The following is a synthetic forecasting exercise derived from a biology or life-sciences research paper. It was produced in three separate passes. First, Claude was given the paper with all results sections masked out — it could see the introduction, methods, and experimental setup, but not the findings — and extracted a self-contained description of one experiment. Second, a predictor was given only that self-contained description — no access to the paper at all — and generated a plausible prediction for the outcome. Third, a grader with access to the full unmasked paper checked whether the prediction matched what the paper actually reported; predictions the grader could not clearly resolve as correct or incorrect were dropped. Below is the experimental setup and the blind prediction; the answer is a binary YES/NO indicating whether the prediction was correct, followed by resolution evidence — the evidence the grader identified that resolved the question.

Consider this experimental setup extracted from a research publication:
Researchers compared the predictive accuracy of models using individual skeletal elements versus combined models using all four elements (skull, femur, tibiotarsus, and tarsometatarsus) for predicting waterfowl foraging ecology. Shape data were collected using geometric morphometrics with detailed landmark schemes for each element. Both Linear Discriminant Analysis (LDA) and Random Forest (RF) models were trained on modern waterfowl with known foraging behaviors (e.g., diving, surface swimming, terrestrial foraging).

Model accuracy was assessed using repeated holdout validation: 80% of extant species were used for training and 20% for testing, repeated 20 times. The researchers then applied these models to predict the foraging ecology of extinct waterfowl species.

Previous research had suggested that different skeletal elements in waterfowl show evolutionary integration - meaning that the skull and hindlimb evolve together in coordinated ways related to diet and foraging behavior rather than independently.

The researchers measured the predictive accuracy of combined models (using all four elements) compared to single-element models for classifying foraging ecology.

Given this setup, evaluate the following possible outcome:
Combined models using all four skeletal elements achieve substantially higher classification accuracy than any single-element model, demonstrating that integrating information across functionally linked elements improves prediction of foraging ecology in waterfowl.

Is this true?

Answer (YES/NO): YES